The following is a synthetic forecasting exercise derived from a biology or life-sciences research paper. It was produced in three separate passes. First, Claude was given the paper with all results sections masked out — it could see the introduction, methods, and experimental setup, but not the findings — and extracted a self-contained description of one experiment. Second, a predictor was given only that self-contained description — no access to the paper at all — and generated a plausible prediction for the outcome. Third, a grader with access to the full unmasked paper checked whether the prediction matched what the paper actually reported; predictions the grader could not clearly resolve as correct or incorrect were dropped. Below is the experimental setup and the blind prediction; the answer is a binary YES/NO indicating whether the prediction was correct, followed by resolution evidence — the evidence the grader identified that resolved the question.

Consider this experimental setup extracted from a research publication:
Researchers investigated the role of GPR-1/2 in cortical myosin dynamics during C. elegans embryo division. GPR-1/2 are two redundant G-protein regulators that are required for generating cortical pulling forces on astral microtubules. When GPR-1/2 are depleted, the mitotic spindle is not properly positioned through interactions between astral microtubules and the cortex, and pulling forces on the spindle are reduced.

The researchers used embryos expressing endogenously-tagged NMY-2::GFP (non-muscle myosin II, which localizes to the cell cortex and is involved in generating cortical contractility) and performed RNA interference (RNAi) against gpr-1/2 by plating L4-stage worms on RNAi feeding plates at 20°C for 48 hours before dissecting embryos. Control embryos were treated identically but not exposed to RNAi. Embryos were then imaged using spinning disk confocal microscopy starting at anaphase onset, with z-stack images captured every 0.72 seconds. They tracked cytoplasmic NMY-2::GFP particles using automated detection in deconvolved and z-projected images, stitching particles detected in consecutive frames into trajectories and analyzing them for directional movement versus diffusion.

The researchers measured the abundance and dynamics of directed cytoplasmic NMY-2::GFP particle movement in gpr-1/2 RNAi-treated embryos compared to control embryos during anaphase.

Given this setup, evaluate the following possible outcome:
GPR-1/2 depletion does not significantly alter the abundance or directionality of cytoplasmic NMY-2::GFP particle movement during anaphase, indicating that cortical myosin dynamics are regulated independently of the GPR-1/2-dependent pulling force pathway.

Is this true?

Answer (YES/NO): NO